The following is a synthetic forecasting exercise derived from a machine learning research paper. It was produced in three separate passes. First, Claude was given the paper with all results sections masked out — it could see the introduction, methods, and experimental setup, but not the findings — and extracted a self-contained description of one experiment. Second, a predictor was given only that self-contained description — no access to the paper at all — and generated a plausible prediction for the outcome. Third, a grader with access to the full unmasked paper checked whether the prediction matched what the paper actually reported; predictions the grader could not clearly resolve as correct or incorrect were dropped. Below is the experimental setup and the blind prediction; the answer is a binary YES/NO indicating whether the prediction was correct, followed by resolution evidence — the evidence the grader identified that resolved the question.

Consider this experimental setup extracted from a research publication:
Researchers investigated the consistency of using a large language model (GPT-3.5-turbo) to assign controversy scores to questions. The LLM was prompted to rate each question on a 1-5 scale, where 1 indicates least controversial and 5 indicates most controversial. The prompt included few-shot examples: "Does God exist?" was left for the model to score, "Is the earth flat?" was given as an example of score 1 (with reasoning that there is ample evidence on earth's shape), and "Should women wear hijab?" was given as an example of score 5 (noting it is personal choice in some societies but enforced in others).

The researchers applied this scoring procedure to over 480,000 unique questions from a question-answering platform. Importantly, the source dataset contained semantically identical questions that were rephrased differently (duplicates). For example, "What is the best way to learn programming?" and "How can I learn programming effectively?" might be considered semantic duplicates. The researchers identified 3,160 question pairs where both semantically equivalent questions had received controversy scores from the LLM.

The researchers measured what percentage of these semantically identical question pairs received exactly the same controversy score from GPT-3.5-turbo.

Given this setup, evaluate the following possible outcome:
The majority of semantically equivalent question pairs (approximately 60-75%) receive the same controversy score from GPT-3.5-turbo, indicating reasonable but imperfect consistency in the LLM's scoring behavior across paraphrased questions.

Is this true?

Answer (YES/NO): YES